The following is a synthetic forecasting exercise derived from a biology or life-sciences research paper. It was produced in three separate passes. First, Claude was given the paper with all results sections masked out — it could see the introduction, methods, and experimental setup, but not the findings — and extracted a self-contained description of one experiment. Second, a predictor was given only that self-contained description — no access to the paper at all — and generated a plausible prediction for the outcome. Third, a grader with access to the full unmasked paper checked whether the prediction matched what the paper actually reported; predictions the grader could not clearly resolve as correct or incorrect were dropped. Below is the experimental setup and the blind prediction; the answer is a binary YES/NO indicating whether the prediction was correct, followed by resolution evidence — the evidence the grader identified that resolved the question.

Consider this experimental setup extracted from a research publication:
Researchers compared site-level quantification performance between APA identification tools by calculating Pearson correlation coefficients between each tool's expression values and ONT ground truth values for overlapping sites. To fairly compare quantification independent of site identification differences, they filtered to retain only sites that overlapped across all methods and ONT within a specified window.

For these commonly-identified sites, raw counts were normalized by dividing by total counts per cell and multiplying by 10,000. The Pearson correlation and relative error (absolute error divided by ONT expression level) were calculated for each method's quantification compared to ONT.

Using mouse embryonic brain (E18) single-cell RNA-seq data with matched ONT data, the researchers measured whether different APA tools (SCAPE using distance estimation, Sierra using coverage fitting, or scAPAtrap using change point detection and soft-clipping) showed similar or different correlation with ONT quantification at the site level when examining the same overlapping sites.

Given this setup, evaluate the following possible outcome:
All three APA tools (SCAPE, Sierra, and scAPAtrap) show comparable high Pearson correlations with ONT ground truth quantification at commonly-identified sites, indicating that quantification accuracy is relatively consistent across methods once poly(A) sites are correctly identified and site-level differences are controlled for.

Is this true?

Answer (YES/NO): YES